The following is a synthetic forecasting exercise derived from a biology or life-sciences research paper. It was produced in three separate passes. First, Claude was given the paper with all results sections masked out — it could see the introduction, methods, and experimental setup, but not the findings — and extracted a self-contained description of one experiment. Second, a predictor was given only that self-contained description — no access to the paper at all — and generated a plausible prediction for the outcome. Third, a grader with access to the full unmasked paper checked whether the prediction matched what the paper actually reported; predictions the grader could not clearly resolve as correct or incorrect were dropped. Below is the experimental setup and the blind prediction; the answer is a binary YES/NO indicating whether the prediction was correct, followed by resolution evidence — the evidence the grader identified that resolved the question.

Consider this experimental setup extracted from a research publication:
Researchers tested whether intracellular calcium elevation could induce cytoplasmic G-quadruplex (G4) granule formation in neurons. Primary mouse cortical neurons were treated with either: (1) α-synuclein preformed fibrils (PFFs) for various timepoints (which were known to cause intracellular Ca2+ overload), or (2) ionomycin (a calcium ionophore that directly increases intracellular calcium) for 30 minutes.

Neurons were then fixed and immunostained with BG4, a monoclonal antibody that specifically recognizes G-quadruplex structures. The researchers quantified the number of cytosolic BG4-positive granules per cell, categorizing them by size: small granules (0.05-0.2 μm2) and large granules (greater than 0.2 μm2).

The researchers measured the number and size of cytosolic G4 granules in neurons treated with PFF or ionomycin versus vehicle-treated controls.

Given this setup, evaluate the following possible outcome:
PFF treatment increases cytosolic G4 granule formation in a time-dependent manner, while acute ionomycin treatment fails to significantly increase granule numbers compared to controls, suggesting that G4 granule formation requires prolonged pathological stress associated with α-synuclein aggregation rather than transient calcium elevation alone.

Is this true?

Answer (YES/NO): NO